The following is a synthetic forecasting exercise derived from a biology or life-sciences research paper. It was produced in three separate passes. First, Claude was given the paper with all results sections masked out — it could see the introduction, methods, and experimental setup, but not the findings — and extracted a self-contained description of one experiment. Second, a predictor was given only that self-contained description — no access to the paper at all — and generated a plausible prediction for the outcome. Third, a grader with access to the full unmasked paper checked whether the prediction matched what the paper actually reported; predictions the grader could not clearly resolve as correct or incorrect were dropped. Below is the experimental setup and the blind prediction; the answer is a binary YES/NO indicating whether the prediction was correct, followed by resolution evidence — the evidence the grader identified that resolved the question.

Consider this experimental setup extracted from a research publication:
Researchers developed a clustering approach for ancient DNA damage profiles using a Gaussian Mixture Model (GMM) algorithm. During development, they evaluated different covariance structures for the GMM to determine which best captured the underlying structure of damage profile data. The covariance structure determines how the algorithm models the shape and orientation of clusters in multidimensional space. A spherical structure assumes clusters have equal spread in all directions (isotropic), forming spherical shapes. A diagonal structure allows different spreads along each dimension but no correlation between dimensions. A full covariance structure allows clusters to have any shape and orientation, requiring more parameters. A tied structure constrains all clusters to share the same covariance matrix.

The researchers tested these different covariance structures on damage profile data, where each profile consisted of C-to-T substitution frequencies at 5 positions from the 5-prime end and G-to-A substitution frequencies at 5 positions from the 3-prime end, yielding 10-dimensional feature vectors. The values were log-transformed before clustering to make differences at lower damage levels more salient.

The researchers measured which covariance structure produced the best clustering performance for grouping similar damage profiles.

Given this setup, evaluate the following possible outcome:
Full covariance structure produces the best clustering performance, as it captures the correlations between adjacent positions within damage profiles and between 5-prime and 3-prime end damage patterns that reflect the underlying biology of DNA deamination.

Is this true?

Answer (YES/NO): NO